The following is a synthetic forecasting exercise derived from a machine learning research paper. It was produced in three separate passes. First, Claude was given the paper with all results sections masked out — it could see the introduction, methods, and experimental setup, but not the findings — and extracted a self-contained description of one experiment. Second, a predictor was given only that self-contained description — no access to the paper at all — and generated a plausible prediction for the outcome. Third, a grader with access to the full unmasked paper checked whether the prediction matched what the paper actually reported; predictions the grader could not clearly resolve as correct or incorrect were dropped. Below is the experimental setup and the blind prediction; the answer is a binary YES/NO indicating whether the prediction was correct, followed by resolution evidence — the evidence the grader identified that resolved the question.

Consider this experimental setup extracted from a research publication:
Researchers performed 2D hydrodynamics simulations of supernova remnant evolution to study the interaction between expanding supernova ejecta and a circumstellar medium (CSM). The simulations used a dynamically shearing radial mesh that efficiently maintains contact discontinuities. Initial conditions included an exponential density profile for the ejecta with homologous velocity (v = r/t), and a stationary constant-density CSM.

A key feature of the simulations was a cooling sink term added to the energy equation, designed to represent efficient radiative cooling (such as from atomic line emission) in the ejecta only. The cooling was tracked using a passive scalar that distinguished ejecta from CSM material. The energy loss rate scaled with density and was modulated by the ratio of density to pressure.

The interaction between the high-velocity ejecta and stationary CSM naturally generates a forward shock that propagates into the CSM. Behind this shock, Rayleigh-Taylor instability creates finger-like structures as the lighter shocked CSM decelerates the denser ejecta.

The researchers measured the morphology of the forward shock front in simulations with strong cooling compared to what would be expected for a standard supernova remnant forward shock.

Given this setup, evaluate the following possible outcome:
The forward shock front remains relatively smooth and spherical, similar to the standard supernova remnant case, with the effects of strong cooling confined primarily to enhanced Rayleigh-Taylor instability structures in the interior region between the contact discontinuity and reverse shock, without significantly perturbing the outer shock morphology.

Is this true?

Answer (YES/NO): NO